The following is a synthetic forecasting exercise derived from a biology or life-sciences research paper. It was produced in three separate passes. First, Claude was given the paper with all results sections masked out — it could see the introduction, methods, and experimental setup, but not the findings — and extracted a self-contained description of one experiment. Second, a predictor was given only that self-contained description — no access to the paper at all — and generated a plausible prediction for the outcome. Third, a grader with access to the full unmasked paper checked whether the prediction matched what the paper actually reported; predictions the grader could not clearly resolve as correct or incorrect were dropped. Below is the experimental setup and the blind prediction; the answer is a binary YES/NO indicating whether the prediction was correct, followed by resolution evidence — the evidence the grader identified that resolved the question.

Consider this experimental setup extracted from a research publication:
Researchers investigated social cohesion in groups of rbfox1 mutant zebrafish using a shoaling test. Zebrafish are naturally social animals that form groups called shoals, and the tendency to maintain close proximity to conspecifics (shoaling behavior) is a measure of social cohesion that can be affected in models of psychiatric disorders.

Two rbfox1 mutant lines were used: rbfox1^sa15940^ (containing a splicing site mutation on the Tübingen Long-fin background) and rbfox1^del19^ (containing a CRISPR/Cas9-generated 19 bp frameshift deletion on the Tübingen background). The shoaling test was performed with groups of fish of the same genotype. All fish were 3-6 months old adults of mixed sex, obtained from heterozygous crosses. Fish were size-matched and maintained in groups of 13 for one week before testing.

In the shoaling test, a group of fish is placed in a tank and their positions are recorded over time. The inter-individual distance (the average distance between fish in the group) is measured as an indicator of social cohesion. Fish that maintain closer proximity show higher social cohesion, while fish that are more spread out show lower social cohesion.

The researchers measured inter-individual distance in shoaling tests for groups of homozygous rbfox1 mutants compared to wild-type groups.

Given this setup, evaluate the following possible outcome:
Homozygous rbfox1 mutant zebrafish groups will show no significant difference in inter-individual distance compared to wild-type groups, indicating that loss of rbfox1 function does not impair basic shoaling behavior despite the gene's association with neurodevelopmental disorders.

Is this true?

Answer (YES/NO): NO